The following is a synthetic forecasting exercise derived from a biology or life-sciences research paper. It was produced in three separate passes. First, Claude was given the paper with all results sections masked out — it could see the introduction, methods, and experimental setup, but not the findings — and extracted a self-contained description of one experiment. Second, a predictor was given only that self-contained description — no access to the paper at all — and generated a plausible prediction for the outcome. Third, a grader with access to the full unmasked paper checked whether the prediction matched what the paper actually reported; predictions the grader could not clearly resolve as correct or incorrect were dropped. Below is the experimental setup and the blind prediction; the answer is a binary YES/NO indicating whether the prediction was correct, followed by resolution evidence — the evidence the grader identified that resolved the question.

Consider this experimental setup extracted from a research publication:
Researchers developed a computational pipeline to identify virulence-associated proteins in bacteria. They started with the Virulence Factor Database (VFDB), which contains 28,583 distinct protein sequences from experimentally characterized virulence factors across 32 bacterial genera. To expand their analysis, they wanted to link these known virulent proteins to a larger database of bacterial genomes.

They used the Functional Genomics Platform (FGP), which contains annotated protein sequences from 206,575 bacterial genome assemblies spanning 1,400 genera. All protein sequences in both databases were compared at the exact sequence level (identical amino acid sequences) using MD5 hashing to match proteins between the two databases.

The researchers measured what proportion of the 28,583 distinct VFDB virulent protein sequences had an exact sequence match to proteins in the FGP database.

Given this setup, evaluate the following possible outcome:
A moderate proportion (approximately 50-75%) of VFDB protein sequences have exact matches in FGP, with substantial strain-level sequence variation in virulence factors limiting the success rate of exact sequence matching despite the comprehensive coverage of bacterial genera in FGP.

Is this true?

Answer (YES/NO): YES